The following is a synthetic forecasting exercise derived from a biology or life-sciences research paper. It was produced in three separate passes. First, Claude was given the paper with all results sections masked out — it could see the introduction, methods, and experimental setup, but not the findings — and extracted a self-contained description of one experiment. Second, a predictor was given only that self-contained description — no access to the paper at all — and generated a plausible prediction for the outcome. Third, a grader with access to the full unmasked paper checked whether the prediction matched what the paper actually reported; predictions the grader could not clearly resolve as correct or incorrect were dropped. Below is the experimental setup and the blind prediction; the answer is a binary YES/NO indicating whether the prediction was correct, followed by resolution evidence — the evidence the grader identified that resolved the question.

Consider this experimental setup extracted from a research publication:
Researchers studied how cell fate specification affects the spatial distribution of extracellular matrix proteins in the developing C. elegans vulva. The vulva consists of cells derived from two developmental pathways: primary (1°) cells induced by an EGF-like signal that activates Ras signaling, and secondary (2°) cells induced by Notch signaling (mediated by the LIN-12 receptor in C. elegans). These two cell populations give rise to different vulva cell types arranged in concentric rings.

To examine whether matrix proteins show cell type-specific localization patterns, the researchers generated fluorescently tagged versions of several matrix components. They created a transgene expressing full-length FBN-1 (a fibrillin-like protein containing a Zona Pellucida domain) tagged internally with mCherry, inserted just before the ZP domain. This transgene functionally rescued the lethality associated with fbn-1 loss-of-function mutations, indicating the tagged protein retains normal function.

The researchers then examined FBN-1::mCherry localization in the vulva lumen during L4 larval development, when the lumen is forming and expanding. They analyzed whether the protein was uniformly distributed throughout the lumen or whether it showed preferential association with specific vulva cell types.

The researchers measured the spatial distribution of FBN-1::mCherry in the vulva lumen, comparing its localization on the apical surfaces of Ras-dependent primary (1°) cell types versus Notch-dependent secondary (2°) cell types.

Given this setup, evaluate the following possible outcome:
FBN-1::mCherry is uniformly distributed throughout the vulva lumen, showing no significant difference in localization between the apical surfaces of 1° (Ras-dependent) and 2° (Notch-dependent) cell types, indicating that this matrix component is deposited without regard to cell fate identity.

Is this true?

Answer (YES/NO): NO